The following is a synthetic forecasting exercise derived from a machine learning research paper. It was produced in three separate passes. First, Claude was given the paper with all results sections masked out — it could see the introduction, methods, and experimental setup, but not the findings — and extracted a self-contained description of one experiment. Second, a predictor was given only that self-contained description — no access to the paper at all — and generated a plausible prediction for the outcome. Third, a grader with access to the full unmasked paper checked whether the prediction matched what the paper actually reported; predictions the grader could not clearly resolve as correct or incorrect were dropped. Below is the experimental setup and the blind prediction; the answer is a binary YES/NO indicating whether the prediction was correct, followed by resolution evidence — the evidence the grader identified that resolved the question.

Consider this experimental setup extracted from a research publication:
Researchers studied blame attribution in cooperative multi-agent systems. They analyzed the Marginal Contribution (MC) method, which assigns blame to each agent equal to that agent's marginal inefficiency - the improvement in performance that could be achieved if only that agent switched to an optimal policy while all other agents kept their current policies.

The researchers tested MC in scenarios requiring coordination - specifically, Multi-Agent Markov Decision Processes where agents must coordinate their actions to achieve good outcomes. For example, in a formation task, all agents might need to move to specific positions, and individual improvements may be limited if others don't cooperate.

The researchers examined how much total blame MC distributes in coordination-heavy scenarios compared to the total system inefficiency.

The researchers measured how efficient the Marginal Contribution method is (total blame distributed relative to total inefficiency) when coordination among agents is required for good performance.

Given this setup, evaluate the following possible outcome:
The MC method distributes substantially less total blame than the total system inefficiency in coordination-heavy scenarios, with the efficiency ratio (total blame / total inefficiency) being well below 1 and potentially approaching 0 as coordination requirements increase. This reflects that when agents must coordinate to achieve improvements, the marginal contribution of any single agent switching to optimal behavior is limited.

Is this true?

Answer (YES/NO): YES